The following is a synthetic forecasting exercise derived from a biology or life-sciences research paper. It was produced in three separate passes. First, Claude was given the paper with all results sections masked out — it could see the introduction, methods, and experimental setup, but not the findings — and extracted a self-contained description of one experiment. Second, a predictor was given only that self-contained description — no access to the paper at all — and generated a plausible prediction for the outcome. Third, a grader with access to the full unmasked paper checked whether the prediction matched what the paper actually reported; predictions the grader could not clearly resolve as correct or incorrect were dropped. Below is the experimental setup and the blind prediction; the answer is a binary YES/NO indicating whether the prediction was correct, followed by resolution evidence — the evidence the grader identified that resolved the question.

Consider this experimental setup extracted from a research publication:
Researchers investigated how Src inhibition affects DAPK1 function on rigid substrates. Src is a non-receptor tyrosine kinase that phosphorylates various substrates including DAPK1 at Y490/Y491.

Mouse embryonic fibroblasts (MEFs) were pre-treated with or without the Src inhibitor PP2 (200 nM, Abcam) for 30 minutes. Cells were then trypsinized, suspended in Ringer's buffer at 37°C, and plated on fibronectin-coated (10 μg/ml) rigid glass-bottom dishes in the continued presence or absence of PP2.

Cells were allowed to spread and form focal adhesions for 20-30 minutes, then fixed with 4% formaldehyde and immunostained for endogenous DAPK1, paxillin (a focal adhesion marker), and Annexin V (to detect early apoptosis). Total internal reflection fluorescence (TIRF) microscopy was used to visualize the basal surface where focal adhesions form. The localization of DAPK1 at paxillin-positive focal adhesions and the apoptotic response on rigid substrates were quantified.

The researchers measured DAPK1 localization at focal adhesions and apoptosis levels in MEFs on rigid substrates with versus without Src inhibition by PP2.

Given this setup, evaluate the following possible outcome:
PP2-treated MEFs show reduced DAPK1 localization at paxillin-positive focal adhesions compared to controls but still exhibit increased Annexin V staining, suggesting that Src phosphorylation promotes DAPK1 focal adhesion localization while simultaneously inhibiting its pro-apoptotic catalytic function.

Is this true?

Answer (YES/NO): YES